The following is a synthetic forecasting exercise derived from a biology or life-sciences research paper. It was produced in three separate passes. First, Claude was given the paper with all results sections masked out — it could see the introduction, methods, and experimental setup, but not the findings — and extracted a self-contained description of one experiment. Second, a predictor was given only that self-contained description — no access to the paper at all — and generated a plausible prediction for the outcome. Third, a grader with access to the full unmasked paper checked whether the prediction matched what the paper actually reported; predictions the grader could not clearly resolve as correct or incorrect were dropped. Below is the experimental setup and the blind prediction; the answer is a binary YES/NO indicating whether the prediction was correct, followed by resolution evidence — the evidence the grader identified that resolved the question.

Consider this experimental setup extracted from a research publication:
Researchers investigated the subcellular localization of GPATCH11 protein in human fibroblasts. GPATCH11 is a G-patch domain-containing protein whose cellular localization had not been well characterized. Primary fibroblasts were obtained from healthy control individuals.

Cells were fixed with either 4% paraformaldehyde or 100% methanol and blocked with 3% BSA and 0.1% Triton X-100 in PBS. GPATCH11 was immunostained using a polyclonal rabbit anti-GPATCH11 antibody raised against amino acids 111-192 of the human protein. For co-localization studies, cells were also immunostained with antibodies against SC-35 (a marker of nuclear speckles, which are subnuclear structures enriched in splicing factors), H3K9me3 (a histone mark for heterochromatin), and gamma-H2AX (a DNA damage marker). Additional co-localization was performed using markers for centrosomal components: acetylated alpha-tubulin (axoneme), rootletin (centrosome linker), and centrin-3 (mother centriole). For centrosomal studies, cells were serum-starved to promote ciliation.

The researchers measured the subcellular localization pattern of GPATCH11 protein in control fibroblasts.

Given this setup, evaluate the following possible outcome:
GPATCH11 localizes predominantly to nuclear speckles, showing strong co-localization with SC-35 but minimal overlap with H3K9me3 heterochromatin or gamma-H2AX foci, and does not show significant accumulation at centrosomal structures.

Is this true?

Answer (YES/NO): NO